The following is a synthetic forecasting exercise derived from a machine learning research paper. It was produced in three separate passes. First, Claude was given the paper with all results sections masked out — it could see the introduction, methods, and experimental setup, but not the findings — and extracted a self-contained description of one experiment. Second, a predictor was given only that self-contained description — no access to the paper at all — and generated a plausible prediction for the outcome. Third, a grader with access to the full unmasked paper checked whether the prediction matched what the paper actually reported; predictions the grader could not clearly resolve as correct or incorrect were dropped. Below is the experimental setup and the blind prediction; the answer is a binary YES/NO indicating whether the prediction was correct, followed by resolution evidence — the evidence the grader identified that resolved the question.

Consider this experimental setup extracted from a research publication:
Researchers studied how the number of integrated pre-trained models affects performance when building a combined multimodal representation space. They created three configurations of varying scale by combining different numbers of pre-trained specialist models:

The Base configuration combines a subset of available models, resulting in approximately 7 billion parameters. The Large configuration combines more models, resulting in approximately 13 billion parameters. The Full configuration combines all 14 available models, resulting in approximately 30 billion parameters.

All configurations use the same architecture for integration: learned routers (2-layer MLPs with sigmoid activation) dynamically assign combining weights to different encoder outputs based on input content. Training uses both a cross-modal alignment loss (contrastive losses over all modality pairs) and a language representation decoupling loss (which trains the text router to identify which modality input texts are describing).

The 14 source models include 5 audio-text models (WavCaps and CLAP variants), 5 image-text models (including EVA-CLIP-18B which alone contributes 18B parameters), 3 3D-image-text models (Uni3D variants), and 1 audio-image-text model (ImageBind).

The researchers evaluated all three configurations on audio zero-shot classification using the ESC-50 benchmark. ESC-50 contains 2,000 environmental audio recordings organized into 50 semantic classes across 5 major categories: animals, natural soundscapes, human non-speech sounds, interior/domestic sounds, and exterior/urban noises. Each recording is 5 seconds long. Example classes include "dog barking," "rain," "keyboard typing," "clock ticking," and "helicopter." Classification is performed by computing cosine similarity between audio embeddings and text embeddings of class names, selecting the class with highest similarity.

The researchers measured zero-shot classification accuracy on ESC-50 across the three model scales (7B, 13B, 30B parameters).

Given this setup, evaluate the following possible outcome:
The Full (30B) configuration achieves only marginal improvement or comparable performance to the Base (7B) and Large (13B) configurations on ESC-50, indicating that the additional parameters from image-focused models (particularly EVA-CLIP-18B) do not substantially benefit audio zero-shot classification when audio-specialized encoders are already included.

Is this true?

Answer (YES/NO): YES